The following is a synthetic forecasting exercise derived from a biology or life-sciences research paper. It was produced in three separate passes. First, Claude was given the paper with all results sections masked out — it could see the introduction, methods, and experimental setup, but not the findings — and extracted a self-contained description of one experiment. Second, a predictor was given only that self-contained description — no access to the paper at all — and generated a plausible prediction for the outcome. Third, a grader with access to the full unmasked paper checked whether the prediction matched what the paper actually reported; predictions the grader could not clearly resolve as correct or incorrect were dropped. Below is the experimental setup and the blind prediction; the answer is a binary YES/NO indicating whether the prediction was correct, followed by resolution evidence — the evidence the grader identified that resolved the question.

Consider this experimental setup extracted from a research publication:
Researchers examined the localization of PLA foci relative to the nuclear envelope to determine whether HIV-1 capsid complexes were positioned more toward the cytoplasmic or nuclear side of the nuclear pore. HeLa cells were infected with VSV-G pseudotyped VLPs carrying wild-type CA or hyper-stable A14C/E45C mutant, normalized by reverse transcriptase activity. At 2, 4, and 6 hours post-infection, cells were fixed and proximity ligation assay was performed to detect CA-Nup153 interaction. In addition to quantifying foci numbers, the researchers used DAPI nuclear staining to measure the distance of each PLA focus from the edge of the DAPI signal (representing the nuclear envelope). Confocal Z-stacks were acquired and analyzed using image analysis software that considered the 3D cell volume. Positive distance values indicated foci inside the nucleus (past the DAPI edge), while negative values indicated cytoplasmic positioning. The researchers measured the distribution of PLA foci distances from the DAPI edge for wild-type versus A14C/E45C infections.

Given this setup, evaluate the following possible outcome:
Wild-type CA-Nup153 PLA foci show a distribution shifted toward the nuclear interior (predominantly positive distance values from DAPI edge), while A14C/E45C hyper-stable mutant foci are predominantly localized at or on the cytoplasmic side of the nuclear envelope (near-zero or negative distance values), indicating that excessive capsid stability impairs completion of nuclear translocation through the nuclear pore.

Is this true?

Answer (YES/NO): YES